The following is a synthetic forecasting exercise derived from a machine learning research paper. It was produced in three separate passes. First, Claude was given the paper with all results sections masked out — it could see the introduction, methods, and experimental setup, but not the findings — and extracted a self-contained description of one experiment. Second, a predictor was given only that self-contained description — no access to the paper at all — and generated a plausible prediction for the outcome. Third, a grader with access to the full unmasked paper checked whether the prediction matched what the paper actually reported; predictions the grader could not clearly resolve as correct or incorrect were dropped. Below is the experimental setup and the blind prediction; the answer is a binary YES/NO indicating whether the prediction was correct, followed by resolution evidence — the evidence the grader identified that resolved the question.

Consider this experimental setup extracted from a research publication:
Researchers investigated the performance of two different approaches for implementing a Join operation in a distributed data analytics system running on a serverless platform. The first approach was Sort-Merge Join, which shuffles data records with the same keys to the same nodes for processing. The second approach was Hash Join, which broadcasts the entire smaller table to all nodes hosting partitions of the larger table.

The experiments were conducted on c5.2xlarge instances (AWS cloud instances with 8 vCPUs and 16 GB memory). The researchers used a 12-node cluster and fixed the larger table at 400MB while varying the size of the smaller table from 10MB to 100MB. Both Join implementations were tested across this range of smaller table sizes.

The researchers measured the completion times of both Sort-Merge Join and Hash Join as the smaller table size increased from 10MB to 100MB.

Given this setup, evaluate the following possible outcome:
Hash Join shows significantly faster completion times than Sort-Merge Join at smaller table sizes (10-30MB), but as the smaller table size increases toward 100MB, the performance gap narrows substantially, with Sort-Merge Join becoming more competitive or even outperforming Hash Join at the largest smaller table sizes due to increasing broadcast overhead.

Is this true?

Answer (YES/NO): YES